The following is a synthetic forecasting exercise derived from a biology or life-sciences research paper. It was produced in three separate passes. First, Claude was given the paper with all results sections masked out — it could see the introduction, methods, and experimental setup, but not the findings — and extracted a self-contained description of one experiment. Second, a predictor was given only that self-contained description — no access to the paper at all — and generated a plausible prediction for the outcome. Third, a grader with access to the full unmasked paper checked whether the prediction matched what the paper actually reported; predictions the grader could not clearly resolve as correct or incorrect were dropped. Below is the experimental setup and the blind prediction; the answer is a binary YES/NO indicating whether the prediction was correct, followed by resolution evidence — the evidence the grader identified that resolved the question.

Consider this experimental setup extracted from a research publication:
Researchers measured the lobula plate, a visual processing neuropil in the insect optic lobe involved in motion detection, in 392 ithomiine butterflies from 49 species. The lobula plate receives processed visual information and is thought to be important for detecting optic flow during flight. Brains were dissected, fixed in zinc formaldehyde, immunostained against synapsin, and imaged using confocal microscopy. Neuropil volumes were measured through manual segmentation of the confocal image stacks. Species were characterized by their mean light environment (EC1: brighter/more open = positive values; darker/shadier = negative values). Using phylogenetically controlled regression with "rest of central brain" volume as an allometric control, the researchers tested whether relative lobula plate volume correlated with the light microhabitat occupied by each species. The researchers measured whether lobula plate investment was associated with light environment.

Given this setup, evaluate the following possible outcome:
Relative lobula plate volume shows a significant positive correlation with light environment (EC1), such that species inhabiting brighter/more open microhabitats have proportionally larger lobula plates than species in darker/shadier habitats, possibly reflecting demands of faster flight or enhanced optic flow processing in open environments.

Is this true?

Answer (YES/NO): YES